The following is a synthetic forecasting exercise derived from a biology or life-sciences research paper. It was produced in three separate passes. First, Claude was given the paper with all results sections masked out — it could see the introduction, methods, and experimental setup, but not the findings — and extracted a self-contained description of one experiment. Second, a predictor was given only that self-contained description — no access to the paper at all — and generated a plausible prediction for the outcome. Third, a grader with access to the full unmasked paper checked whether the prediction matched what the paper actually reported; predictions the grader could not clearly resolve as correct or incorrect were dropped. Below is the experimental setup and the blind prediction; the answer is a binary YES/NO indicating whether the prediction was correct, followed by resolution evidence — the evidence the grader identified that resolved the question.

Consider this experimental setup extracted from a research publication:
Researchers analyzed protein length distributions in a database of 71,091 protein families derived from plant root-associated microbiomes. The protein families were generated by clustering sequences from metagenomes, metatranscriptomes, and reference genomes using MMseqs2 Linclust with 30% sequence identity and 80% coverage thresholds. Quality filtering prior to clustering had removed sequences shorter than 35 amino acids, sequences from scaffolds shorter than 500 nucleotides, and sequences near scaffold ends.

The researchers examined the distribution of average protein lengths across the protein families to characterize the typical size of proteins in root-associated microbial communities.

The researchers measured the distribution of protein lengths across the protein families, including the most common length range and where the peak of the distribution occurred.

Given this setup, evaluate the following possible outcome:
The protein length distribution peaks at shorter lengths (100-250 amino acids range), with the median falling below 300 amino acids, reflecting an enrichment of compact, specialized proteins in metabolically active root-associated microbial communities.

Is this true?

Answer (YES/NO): NO